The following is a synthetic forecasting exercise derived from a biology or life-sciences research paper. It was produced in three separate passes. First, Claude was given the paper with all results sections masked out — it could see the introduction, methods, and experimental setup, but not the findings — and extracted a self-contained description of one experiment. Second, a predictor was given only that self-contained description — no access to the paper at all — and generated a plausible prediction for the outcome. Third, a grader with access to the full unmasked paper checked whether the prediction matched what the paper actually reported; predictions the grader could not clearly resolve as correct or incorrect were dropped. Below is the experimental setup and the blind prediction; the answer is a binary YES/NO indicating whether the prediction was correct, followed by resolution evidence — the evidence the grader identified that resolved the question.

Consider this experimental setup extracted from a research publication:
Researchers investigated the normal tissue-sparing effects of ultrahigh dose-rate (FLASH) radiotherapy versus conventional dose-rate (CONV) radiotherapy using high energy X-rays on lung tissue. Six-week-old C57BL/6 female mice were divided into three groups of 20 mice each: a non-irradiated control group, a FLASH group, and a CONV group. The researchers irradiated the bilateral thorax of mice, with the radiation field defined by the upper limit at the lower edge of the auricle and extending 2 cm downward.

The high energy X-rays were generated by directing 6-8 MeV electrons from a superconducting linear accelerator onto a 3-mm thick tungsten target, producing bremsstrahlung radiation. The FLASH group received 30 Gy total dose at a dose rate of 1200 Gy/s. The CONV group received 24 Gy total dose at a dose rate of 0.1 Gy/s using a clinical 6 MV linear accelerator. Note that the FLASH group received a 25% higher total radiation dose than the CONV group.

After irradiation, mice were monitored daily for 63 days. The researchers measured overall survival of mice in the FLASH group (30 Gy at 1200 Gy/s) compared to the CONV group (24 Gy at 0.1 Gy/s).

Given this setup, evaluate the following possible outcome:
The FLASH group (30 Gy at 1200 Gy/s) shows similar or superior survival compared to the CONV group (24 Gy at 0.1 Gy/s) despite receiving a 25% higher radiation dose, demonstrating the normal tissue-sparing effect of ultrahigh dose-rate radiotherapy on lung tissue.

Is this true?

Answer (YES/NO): YES